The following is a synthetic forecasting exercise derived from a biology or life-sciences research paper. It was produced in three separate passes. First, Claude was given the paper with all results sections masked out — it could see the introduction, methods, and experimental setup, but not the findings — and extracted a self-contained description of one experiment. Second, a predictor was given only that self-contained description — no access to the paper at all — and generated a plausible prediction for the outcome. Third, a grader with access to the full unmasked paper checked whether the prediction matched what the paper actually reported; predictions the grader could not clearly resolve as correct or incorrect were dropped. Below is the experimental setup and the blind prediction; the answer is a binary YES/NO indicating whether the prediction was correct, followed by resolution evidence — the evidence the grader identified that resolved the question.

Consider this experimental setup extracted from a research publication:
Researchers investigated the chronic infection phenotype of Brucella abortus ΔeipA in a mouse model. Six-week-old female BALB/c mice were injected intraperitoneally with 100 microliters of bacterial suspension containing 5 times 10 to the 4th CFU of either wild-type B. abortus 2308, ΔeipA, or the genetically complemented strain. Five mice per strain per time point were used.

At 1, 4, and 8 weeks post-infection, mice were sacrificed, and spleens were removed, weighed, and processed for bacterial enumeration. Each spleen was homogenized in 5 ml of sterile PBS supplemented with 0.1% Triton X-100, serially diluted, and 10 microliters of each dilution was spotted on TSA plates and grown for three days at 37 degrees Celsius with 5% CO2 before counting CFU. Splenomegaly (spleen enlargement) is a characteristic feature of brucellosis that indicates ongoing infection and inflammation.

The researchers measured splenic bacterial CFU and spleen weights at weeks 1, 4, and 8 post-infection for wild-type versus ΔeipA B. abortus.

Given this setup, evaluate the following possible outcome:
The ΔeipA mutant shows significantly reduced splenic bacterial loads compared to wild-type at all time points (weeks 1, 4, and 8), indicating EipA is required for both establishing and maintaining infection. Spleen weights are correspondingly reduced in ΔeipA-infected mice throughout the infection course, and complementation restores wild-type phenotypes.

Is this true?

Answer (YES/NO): NO